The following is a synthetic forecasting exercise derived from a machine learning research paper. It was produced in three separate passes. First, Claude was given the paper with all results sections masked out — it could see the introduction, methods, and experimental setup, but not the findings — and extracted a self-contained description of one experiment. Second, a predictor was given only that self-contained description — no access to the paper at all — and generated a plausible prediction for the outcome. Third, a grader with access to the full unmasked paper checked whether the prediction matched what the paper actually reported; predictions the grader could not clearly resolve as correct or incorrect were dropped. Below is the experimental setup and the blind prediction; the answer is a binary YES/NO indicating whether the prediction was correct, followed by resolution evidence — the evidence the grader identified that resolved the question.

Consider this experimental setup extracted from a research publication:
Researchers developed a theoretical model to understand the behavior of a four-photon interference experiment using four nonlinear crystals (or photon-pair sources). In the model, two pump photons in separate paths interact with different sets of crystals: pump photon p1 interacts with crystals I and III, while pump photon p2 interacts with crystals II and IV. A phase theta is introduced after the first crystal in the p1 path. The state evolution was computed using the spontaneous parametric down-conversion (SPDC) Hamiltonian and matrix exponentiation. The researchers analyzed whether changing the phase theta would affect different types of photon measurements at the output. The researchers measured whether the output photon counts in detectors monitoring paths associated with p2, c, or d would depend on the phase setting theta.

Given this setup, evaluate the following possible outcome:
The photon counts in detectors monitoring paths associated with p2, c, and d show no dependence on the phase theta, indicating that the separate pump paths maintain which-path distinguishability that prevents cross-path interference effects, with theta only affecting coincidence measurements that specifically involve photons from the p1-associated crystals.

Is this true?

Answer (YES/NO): YES